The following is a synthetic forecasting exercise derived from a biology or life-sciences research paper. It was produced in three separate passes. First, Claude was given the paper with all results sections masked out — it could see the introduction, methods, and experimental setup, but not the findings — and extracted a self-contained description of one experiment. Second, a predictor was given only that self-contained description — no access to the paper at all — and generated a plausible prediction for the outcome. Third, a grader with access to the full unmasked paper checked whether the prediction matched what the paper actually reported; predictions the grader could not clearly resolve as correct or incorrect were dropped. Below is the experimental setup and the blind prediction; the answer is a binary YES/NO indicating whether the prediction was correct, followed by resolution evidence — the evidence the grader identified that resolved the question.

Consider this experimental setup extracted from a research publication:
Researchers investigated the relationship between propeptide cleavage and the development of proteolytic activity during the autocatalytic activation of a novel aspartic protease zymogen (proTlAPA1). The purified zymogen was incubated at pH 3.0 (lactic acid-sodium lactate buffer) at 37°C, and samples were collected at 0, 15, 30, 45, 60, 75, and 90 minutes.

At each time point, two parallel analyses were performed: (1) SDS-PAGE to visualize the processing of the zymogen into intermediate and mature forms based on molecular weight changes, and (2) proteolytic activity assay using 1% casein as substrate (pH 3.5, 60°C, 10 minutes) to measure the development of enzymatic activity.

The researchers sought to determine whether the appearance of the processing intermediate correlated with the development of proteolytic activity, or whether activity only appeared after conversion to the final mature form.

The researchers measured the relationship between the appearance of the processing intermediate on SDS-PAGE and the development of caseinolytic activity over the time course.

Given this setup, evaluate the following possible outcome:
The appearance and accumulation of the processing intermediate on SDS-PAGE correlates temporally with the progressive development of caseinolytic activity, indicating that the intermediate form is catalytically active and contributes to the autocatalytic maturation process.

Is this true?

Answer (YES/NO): NO